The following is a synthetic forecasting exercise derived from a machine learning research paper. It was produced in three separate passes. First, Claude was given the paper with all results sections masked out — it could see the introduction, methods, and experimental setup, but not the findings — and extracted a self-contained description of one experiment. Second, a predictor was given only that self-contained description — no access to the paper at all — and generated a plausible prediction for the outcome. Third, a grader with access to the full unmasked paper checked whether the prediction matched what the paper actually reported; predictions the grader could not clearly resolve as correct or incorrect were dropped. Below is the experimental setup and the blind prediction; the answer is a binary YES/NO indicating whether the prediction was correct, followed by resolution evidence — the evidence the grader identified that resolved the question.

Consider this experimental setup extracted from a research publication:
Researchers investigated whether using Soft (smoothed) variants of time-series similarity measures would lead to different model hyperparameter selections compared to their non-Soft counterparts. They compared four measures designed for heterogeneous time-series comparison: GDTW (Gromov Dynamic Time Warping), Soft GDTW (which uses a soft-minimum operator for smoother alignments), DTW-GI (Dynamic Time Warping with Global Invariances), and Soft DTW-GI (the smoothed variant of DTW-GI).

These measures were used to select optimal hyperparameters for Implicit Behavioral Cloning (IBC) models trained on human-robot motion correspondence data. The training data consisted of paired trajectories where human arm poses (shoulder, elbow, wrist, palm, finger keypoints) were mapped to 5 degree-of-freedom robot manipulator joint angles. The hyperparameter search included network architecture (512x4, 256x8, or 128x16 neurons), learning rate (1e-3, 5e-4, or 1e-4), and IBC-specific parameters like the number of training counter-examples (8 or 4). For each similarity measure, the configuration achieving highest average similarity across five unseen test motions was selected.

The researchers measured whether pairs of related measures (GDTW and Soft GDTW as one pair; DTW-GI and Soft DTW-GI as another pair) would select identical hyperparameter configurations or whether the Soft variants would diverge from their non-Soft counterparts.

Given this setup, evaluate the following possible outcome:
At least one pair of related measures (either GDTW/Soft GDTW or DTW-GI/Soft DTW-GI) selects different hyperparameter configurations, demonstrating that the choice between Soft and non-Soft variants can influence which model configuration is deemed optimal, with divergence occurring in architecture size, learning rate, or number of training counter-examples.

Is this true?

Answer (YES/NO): YES